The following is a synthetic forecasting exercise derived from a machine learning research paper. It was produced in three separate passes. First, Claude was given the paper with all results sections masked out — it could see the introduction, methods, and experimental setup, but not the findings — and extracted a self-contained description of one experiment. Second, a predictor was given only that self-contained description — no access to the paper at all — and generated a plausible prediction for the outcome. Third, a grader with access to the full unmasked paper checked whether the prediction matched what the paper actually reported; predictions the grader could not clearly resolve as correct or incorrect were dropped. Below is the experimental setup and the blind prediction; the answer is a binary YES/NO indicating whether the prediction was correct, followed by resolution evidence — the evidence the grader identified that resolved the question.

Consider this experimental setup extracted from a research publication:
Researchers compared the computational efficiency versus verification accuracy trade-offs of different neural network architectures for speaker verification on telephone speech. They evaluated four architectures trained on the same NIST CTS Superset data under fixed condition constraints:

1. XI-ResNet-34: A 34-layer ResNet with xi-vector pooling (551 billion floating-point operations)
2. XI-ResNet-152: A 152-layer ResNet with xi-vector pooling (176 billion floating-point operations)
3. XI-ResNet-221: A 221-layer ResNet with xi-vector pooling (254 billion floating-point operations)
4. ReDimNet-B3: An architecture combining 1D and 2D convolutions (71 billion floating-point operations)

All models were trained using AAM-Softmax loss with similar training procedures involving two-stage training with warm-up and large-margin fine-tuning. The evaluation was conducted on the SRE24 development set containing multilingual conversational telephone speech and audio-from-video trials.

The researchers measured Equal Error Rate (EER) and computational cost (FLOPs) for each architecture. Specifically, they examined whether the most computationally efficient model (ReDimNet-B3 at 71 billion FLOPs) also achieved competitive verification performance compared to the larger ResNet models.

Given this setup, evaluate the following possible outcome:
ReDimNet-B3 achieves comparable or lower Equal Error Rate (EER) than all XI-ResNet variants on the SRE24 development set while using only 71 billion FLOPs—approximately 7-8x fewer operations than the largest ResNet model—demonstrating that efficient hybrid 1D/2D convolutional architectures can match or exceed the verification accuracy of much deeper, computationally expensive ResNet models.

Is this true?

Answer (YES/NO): NO